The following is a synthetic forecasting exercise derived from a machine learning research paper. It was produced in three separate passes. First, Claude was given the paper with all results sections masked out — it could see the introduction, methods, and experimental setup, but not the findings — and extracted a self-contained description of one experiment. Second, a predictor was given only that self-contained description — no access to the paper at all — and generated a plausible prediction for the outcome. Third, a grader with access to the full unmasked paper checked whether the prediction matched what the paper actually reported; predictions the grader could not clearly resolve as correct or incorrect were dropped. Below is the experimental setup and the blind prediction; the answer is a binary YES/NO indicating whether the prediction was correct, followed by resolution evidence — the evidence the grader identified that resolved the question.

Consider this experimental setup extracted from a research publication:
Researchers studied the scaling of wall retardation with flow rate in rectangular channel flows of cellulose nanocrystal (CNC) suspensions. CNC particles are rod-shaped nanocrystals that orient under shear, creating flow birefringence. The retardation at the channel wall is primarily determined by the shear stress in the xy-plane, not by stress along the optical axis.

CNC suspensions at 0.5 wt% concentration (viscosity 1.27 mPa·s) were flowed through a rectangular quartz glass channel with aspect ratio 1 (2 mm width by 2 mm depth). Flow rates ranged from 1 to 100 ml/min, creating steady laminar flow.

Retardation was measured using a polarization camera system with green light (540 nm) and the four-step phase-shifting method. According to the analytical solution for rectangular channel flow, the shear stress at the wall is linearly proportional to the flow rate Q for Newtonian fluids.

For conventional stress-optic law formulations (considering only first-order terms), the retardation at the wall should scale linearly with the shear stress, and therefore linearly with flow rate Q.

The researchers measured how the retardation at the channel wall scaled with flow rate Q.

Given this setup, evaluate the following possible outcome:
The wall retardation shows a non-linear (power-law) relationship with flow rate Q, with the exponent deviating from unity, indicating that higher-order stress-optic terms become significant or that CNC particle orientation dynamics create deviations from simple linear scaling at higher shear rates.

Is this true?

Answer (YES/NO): NO